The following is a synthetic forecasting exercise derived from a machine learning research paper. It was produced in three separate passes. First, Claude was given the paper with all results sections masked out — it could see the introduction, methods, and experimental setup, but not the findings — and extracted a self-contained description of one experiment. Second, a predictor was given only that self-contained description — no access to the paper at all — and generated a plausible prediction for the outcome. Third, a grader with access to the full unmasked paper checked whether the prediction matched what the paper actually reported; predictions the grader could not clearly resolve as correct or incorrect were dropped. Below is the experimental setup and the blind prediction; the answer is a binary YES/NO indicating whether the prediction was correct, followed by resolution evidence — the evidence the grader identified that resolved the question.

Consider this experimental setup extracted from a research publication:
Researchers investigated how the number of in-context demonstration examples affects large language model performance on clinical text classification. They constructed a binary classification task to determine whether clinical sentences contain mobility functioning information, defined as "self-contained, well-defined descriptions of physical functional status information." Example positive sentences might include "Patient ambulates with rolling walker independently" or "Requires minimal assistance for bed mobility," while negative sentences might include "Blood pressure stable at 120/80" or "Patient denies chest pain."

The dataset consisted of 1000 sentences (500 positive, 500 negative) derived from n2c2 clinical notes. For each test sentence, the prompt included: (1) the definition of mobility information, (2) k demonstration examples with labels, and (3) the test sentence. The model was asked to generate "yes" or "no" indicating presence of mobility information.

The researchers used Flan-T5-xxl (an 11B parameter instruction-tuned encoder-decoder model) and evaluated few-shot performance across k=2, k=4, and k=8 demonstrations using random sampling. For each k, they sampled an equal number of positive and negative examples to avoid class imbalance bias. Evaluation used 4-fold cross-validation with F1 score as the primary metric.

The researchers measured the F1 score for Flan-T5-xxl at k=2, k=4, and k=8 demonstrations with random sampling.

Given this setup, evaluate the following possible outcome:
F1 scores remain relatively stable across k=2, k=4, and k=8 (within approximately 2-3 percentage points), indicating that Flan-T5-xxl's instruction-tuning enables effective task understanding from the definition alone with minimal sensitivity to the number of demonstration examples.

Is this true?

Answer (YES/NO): YES